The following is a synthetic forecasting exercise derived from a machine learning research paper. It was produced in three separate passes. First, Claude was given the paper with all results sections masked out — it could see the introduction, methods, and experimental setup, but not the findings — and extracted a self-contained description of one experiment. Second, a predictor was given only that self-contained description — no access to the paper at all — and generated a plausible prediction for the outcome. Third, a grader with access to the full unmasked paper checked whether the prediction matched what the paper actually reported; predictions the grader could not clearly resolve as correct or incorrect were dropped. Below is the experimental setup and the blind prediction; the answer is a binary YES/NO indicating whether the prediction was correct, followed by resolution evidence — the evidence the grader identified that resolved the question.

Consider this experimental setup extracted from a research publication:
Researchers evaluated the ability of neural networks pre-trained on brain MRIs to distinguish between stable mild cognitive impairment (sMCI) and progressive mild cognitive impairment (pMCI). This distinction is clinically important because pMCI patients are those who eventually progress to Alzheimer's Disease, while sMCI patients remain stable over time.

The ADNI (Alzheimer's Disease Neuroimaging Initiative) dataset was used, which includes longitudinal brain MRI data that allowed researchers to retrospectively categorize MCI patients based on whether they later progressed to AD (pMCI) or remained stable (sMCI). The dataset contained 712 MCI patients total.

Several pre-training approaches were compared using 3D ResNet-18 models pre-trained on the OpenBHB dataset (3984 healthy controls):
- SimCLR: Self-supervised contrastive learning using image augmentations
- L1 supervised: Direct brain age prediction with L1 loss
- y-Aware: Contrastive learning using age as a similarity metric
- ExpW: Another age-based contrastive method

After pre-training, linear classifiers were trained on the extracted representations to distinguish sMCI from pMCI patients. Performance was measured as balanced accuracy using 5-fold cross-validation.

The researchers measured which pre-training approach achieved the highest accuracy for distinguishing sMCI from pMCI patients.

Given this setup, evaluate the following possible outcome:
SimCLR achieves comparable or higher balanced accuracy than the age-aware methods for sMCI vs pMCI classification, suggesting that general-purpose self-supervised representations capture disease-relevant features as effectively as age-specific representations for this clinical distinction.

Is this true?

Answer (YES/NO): NO